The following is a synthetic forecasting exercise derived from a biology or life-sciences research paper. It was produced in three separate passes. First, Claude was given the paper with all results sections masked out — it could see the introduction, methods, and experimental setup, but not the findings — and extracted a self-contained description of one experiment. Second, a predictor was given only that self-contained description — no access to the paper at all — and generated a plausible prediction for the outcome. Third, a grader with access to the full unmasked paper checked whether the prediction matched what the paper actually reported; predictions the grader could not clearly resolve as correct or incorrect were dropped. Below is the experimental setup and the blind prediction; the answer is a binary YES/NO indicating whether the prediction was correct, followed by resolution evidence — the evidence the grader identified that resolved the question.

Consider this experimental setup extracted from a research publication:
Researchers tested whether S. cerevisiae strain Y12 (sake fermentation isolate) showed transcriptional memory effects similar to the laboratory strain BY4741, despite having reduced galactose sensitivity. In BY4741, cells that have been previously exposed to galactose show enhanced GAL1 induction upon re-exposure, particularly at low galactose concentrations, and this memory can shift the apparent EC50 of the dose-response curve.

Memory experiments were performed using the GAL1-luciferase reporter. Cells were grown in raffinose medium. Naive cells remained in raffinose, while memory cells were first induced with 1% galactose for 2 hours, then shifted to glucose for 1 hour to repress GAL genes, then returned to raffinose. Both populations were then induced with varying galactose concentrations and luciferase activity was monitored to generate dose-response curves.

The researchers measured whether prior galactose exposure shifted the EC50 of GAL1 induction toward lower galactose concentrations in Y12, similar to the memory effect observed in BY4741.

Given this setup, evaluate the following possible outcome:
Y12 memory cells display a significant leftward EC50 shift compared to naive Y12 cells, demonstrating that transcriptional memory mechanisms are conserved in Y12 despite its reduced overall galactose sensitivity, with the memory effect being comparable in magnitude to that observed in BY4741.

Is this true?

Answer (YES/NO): NO